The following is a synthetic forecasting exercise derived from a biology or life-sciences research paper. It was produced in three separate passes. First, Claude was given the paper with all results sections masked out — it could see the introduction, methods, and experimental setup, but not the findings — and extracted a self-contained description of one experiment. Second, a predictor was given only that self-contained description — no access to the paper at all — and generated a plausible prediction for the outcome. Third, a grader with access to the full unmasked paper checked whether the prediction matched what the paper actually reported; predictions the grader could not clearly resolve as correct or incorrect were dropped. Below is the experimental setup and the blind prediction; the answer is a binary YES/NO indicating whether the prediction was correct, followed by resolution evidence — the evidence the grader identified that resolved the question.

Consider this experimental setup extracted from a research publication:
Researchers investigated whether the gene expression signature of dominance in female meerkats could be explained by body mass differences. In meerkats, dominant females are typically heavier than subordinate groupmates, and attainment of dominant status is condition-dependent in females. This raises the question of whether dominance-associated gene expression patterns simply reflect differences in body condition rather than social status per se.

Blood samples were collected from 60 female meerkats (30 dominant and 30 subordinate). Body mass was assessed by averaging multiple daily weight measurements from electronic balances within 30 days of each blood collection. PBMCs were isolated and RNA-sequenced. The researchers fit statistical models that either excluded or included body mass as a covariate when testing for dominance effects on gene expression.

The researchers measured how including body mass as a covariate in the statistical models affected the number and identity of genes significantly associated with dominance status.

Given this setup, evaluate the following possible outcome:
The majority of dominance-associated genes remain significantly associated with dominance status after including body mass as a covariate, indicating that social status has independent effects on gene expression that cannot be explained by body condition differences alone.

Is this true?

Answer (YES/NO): YES